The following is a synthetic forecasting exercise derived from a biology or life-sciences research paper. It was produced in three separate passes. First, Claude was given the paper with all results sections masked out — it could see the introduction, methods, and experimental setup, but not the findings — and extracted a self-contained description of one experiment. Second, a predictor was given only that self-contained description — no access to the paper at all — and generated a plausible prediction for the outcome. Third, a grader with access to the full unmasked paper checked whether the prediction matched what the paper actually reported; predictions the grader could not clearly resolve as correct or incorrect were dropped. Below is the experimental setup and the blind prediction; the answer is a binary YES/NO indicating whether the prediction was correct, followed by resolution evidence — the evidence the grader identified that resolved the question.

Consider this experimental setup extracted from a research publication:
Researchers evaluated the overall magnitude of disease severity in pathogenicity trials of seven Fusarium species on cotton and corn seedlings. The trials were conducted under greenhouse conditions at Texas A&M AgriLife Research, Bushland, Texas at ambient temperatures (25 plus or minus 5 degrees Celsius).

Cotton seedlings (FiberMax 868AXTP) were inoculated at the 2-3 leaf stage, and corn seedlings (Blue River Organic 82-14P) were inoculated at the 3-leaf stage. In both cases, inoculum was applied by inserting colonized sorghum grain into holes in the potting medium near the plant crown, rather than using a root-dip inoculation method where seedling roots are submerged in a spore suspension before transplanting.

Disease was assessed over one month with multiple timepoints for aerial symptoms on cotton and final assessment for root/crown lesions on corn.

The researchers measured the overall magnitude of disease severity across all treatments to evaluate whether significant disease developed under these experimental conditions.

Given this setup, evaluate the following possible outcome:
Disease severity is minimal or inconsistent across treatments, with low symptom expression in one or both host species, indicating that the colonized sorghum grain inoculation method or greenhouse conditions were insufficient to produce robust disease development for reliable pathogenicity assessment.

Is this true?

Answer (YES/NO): NO